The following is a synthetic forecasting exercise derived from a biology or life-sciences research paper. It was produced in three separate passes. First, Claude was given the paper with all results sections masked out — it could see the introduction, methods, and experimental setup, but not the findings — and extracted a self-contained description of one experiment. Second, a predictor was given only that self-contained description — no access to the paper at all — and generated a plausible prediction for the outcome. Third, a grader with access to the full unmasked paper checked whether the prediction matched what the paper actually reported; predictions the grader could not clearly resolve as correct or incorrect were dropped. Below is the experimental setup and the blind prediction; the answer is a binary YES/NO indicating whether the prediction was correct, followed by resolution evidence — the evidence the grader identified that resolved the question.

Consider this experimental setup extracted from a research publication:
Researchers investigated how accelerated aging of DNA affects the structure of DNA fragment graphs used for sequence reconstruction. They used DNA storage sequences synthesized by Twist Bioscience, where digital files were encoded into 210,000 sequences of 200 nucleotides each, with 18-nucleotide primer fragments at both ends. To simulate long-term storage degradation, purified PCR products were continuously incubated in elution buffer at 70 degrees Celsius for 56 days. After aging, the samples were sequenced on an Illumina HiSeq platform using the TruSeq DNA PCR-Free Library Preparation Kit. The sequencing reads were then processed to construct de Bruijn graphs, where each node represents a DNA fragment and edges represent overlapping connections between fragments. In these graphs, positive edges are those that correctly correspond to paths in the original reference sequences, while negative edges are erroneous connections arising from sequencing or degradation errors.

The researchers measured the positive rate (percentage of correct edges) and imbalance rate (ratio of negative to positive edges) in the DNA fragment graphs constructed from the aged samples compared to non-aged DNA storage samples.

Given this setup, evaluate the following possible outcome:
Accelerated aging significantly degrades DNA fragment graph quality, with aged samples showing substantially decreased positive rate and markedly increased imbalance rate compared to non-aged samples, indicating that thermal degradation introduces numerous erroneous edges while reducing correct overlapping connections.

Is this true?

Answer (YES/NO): NO